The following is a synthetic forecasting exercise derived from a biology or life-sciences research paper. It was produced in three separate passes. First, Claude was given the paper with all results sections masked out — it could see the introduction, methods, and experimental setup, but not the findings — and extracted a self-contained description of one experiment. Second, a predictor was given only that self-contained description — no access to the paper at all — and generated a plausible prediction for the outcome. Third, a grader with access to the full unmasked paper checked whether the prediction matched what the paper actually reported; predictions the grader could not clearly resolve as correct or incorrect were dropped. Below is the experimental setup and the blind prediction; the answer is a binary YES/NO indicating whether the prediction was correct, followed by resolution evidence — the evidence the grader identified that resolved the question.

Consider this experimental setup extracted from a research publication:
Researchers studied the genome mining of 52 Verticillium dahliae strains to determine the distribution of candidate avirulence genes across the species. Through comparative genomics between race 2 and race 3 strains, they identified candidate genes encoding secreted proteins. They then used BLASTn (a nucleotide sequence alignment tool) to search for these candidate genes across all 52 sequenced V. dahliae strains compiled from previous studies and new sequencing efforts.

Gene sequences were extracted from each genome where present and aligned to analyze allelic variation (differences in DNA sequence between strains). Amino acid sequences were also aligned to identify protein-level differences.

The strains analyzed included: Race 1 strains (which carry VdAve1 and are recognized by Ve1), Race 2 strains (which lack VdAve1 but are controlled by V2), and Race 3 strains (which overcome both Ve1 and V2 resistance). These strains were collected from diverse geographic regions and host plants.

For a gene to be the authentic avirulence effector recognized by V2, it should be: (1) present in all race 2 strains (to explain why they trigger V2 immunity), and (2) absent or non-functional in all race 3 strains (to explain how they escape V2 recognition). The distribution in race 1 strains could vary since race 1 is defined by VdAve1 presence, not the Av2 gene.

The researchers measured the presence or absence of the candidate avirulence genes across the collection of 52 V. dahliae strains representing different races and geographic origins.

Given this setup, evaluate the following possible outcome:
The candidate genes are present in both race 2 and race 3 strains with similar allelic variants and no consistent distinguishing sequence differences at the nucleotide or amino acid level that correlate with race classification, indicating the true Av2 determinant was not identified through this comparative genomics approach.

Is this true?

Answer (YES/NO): NO